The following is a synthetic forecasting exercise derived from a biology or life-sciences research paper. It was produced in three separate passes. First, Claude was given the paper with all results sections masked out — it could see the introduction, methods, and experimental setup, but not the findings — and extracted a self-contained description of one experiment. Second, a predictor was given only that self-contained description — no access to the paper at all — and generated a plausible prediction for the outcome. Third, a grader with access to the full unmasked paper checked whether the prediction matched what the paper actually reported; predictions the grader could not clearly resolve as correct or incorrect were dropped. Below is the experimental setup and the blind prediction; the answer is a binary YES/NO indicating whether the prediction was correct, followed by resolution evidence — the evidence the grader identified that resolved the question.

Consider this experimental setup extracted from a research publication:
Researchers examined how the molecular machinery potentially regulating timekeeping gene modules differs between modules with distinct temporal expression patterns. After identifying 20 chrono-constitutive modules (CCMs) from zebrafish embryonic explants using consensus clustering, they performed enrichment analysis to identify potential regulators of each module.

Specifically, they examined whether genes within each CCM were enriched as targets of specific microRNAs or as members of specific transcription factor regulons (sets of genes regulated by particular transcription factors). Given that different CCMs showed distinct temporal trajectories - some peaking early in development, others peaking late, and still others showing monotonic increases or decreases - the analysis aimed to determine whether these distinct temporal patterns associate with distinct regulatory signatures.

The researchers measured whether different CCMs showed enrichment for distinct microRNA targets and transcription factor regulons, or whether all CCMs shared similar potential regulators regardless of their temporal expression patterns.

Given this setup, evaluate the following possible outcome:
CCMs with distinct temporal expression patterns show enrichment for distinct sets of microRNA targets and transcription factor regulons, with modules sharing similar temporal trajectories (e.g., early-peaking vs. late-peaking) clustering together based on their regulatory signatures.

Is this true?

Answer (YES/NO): YES